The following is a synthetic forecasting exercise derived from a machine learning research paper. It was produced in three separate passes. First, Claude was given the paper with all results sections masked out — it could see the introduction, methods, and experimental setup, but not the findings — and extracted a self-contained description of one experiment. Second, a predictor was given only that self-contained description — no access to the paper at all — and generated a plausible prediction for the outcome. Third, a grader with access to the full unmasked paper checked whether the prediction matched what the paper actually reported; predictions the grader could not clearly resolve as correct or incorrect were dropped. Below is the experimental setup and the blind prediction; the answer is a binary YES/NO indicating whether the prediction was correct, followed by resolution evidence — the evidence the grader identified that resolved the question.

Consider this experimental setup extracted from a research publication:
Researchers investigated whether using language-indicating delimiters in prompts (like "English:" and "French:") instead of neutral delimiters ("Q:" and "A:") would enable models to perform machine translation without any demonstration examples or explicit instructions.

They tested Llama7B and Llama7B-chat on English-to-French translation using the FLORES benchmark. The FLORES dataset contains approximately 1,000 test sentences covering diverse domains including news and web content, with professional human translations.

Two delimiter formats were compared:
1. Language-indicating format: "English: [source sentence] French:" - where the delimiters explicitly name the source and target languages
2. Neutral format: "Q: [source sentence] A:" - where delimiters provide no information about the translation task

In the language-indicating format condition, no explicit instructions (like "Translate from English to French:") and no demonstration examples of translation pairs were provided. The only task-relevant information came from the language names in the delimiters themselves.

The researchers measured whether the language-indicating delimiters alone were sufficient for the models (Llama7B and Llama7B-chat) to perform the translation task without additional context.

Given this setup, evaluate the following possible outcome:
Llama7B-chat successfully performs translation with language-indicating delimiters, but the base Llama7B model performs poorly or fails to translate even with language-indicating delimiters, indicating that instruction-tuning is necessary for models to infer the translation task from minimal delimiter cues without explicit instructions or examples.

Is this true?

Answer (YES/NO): NO